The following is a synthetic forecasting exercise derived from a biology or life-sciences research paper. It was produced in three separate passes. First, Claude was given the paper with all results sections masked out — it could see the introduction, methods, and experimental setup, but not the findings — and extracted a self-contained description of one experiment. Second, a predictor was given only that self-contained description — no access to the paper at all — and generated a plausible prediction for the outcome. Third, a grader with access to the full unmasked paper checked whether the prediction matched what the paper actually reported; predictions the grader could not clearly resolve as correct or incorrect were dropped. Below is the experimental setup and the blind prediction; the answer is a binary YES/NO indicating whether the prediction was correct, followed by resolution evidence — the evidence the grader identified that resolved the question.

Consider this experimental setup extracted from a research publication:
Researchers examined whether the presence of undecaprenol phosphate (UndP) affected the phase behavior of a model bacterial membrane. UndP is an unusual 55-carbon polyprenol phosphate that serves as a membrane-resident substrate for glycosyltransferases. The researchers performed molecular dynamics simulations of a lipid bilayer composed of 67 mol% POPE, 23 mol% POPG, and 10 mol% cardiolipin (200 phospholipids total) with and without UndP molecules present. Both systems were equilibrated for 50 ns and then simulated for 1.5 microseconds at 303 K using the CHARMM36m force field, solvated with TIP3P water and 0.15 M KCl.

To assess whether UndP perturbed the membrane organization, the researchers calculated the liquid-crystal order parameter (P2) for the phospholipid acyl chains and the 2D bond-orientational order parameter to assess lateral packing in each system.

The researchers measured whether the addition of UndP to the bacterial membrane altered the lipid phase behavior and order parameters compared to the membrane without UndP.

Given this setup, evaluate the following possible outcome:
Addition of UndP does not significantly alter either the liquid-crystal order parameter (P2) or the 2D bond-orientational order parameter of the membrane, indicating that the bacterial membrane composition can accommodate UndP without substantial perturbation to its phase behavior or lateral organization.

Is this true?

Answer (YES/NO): YES